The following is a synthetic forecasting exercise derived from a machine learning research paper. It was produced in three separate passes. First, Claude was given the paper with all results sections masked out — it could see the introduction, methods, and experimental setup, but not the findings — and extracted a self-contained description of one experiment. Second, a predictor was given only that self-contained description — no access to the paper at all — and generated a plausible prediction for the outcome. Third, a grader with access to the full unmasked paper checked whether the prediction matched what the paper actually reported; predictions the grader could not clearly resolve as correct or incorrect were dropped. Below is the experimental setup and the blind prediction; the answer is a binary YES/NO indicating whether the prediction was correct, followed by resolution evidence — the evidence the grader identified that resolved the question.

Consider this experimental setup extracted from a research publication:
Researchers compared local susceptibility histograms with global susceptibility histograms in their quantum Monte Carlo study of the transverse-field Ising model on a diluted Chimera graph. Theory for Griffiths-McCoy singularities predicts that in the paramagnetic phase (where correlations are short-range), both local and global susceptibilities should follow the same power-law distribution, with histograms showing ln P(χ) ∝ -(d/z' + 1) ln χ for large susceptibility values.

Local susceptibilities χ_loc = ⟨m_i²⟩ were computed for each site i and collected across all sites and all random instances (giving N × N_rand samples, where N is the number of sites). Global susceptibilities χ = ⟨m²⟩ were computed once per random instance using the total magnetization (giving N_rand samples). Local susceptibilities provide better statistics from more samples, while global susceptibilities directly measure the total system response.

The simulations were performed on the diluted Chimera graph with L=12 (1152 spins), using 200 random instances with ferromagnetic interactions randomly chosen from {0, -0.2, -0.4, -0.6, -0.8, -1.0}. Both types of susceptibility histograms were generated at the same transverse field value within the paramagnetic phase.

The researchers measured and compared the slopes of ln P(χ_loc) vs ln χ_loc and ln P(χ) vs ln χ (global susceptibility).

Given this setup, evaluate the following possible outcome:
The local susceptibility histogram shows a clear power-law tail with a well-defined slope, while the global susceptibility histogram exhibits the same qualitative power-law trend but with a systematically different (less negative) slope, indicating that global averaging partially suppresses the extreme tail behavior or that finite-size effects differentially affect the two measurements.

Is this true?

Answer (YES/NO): NO